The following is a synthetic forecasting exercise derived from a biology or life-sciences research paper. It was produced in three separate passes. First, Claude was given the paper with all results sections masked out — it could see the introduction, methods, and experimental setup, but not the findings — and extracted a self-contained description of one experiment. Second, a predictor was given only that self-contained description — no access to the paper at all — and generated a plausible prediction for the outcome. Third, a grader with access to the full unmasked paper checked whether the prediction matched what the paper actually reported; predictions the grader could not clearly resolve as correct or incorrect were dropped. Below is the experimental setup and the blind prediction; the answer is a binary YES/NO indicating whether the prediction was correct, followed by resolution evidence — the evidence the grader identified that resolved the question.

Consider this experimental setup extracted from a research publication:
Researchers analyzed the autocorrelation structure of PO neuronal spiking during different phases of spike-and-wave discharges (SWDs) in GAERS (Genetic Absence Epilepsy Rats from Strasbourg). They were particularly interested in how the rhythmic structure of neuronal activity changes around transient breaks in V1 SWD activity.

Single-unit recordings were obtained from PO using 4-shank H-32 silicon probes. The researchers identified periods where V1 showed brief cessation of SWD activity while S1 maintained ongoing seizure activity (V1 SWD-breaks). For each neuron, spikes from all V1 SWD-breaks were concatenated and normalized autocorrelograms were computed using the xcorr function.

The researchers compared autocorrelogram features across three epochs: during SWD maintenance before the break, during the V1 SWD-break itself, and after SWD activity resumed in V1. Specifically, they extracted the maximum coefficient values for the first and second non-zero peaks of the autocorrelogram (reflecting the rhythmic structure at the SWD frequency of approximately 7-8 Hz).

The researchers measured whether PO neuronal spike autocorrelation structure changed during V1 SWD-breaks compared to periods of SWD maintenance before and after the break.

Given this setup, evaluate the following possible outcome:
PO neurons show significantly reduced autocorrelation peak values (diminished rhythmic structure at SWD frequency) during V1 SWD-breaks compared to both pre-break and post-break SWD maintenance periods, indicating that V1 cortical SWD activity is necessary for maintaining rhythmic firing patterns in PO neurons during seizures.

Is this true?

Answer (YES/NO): NO